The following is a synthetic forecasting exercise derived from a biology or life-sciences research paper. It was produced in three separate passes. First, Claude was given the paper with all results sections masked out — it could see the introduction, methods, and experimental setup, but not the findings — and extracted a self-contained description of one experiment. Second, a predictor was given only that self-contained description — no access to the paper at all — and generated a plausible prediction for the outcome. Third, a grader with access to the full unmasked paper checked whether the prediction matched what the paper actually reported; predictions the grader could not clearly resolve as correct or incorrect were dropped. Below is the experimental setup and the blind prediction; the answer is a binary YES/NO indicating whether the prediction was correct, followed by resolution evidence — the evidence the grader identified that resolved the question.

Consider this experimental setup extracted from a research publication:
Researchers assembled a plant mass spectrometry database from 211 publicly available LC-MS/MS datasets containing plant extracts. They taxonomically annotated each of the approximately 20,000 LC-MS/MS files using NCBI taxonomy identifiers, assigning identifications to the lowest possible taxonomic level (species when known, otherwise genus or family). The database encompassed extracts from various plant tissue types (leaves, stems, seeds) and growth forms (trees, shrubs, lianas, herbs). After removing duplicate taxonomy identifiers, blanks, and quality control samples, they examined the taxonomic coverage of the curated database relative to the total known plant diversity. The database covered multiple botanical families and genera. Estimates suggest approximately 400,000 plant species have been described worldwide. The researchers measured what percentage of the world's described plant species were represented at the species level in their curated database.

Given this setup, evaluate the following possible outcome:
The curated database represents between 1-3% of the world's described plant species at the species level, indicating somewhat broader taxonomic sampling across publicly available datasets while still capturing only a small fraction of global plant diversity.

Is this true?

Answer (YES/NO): NO